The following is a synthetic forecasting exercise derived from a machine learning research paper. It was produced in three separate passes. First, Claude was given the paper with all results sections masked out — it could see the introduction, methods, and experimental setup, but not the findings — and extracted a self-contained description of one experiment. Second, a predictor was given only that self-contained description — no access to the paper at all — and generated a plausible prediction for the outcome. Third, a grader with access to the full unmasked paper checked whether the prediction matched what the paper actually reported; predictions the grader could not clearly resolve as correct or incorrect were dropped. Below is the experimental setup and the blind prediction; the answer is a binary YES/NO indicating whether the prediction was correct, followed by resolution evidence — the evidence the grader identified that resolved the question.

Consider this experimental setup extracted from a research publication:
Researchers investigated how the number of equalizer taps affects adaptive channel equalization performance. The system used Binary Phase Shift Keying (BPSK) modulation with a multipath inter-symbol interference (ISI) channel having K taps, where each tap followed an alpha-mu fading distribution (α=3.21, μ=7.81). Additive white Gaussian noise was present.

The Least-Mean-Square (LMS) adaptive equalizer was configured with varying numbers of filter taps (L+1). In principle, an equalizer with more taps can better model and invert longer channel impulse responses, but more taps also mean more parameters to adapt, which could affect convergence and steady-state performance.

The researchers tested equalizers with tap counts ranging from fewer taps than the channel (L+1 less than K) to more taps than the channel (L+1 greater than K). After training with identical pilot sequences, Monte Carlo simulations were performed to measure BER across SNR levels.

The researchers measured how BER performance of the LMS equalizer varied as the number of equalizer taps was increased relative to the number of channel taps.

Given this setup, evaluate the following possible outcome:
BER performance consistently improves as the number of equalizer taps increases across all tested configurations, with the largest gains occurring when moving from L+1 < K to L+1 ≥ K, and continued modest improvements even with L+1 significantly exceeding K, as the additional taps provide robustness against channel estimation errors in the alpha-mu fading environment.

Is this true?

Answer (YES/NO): NO